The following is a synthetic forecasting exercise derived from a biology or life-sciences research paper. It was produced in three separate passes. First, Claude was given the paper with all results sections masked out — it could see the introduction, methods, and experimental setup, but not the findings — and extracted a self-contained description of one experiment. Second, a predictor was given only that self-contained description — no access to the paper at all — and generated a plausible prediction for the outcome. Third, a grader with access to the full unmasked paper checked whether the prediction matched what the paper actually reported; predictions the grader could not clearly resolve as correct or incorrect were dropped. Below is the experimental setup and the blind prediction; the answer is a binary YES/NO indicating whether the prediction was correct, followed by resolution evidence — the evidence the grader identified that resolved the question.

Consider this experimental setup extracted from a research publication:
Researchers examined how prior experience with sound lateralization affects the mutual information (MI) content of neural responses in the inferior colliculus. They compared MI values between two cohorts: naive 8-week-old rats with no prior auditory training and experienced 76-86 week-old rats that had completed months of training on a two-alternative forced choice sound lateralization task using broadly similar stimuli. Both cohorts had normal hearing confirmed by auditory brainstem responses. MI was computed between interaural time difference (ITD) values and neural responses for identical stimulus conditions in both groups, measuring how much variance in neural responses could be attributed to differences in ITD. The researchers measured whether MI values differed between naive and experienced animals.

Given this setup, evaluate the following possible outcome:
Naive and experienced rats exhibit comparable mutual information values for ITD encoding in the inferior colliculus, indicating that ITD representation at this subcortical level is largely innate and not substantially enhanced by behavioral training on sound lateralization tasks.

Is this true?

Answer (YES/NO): NO